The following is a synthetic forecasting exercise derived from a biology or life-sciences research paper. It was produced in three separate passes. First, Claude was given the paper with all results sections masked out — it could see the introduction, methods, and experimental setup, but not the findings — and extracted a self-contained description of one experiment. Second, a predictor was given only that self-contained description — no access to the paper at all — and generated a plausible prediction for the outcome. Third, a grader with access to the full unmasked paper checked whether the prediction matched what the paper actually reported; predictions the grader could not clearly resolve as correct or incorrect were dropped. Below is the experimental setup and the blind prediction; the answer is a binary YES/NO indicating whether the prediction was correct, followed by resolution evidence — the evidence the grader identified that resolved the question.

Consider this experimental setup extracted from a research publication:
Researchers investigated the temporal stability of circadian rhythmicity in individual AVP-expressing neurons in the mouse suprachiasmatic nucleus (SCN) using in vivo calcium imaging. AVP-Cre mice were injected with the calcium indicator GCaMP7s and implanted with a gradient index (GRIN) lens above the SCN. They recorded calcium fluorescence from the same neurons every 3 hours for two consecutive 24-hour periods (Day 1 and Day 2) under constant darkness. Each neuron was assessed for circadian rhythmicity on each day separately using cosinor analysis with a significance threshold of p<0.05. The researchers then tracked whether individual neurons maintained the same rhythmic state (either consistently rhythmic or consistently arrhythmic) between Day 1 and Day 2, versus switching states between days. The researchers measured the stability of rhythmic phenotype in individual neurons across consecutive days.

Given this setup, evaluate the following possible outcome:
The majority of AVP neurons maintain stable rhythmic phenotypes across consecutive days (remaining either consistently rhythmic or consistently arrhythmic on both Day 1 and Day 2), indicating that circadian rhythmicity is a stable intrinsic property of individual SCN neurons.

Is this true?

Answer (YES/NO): NO